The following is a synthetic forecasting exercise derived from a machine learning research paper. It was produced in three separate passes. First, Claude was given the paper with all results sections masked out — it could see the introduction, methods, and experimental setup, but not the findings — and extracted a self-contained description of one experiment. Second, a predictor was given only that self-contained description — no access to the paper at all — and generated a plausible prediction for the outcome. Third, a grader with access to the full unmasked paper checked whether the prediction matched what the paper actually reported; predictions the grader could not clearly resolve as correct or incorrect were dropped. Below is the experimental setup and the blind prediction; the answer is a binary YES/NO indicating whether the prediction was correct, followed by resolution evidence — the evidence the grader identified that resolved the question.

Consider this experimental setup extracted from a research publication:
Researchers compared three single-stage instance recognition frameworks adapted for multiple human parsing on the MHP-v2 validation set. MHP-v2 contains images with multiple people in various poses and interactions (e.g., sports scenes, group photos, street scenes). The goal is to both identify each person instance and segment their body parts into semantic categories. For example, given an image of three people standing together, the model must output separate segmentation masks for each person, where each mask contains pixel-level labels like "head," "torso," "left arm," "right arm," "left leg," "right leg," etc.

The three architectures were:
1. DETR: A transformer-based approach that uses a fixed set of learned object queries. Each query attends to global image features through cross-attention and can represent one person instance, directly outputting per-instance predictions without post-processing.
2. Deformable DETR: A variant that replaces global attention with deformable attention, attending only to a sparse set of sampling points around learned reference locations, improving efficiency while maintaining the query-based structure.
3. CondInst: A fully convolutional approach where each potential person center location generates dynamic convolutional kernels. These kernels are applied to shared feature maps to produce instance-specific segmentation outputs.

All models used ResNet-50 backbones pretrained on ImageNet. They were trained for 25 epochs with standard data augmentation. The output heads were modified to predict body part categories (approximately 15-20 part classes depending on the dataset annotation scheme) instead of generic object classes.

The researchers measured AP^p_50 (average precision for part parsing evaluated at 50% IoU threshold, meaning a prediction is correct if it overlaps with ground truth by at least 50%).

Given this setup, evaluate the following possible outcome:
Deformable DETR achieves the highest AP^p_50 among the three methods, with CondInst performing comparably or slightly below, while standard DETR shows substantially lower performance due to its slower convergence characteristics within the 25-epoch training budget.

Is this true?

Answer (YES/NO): NO